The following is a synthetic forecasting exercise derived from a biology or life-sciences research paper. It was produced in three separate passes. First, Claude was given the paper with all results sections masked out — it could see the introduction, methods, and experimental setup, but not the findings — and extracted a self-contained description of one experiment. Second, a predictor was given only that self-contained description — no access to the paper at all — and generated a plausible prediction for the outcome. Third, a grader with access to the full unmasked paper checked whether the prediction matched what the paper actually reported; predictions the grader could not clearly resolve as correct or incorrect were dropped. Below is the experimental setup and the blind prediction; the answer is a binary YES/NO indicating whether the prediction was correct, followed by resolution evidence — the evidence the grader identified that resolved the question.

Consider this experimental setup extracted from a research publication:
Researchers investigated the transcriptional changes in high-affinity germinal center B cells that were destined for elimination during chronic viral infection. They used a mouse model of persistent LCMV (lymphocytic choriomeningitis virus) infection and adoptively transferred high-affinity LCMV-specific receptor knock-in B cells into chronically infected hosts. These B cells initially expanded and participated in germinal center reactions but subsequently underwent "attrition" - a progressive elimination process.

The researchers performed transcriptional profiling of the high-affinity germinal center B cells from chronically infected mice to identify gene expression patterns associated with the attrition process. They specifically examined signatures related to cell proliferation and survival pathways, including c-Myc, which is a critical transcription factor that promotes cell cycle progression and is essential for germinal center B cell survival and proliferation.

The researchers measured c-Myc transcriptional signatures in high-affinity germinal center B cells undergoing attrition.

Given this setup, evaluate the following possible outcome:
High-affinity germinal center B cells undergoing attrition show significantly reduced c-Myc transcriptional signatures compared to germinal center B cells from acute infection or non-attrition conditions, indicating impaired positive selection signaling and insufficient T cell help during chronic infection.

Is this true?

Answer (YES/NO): NO